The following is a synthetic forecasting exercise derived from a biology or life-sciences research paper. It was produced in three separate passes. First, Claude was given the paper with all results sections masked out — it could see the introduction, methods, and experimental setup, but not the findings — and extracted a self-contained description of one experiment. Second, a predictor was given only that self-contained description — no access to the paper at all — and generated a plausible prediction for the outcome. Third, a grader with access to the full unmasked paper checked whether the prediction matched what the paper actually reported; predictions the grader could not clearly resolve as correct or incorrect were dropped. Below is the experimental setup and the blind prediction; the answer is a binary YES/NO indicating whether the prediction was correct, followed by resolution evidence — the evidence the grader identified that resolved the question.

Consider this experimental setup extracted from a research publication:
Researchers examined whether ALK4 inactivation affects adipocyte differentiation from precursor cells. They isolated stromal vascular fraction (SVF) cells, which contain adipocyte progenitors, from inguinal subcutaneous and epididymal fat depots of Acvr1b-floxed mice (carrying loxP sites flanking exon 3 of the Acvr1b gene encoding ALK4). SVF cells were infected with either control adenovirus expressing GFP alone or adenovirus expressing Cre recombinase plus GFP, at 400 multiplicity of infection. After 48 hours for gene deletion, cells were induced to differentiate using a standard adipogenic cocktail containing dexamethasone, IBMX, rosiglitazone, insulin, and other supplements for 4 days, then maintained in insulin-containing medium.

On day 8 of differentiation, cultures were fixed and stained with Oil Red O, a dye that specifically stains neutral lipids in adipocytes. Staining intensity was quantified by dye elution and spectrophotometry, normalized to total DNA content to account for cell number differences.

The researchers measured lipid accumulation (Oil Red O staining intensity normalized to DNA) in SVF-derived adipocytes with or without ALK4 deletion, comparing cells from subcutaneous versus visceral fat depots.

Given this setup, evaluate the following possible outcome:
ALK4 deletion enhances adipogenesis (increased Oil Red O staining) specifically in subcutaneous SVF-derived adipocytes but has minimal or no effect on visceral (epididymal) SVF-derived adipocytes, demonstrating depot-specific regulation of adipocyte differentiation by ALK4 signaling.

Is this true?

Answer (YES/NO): NO